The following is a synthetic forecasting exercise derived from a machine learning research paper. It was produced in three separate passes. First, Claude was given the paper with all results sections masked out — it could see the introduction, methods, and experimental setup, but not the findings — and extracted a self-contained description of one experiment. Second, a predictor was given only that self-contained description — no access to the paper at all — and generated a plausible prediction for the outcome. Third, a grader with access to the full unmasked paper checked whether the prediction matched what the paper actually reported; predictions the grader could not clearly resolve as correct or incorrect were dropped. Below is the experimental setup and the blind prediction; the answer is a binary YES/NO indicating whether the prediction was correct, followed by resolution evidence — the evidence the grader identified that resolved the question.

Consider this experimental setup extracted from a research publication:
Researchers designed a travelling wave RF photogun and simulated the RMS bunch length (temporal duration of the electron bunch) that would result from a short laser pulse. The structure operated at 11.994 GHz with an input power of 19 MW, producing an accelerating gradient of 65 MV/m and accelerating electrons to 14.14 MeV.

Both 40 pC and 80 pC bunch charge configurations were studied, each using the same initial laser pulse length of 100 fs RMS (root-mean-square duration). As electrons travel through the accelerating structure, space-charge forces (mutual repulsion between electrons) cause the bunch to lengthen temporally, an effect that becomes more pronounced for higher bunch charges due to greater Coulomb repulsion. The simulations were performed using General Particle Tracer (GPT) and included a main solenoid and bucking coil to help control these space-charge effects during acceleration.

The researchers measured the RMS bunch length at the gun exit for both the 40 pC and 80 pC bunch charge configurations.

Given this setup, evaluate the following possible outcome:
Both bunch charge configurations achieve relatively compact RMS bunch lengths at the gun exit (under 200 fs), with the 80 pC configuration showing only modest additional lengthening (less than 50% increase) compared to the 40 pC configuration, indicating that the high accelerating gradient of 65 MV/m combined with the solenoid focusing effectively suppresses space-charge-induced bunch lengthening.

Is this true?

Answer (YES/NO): NO